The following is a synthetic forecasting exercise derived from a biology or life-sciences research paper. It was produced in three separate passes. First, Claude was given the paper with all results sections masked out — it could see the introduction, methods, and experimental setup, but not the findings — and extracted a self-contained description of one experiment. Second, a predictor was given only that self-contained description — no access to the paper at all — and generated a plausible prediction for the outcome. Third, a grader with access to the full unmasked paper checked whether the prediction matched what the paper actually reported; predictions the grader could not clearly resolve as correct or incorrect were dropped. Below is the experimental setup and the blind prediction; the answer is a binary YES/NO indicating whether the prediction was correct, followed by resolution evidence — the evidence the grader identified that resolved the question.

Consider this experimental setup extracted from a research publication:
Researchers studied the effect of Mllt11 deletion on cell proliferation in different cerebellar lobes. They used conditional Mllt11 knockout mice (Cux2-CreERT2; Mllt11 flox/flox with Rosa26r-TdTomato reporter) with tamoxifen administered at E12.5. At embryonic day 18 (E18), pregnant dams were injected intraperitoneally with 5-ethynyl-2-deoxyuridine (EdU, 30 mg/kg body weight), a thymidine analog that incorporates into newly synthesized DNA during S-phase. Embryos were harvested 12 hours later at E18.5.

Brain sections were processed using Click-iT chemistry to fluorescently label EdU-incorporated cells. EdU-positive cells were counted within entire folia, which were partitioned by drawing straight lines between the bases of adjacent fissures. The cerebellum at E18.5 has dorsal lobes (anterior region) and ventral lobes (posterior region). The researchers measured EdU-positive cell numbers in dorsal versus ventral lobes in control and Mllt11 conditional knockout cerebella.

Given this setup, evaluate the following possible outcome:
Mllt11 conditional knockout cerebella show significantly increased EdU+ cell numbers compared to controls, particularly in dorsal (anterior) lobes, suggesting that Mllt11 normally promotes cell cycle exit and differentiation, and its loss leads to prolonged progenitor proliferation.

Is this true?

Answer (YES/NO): NO